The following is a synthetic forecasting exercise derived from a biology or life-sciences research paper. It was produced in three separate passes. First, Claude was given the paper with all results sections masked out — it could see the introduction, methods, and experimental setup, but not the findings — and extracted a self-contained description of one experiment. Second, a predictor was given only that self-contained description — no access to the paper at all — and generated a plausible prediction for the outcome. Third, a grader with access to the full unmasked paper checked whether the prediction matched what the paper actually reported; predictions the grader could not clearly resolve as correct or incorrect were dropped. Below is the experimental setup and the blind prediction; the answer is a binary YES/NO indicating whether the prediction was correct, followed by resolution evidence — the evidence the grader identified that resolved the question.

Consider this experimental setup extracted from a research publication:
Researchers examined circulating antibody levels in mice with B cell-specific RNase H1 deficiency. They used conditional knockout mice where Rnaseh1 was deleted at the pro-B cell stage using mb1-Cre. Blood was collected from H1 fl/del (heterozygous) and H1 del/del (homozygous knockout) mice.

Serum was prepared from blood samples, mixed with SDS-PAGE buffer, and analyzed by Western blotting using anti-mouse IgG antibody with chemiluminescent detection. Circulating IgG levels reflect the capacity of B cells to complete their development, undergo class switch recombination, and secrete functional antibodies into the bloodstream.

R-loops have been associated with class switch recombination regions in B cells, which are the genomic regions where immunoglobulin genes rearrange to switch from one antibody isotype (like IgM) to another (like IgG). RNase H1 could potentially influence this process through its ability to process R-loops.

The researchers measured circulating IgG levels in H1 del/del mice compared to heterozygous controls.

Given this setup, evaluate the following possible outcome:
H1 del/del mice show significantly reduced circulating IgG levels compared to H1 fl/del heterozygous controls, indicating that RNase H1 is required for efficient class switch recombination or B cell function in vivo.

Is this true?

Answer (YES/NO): YES